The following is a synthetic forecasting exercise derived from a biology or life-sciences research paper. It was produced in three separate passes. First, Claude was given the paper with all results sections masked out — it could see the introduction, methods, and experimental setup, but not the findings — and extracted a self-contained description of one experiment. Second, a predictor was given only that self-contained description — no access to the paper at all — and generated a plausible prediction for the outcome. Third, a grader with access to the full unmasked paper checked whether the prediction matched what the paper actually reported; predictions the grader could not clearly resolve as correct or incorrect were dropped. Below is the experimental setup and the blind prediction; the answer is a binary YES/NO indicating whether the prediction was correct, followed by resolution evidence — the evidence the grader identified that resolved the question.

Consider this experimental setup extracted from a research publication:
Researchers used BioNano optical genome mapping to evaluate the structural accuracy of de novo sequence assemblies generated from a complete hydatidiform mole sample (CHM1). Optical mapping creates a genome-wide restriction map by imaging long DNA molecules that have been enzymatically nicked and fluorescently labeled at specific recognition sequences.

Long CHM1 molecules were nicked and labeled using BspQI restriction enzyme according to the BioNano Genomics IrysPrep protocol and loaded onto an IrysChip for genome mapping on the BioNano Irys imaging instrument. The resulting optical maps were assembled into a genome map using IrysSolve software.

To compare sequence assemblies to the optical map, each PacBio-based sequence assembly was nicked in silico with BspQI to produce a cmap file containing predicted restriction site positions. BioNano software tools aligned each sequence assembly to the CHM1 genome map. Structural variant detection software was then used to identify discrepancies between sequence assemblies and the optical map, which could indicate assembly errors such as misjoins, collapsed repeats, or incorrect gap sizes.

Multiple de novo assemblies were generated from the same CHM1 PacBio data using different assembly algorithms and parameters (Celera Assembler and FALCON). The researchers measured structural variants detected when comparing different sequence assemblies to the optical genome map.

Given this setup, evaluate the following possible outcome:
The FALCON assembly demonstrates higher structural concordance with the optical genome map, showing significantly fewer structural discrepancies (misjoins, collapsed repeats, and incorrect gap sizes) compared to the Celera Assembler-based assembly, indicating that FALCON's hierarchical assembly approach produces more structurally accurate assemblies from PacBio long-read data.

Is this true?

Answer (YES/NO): NO